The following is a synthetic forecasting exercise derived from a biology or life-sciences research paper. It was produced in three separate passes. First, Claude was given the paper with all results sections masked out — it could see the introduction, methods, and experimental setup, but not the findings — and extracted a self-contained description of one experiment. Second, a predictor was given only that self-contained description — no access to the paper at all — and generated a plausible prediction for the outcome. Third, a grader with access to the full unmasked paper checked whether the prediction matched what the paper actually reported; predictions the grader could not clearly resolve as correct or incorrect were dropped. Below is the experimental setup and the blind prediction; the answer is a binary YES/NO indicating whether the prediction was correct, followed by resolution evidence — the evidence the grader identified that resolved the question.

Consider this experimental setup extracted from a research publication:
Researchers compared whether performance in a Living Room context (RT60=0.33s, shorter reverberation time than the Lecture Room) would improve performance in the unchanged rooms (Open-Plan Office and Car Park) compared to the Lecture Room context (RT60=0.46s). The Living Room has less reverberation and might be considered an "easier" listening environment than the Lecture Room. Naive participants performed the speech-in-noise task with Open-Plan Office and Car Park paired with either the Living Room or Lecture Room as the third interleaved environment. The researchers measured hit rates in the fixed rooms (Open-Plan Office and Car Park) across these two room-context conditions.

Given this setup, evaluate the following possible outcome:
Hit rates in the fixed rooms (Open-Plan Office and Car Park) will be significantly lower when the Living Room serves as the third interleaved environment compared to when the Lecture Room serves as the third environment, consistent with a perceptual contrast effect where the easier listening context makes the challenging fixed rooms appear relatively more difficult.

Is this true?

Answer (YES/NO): NO